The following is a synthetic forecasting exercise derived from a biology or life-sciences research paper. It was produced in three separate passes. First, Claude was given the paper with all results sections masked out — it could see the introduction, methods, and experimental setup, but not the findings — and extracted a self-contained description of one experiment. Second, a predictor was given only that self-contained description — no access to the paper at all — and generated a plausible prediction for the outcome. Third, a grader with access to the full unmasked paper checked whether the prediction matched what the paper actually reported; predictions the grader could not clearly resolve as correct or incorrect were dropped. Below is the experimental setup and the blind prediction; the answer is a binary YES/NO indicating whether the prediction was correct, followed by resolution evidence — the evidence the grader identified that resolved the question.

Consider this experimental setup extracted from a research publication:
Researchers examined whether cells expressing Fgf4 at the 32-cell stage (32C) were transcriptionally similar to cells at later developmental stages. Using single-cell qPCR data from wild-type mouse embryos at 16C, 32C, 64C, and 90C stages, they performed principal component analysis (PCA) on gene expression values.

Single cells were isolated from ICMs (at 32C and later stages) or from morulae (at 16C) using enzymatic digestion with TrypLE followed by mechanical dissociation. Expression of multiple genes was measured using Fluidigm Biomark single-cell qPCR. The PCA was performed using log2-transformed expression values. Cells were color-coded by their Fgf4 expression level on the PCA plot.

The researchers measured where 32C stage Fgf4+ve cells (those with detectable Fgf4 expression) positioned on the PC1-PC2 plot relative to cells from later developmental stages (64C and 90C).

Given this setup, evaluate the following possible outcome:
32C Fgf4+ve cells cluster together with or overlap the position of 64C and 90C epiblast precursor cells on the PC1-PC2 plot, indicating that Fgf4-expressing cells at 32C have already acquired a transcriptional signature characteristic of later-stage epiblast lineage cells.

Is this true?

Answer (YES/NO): NO